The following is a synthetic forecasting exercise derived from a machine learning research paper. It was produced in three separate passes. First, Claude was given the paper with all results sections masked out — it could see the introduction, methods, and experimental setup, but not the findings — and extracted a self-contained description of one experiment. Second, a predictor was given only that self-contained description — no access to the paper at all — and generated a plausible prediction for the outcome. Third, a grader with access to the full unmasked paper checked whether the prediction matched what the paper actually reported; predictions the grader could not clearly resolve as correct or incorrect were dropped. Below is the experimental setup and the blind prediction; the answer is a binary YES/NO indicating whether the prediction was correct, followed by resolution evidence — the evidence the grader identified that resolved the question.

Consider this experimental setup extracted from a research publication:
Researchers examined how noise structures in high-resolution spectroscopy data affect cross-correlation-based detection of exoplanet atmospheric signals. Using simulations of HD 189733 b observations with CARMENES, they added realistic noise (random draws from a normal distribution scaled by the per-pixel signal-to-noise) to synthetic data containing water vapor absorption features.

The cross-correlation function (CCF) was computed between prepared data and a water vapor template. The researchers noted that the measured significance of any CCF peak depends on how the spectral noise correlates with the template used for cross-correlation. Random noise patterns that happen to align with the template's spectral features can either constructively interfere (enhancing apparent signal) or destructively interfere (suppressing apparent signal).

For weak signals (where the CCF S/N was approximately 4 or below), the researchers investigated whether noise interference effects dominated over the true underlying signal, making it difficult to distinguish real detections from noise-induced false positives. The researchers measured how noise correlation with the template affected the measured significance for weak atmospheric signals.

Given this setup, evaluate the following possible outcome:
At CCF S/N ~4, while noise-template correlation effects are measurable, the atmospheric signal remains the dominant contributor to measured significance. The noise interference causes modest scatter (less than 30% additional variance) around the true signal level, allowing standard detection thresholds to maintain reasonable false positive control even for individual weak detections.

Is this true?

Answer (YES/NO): NO